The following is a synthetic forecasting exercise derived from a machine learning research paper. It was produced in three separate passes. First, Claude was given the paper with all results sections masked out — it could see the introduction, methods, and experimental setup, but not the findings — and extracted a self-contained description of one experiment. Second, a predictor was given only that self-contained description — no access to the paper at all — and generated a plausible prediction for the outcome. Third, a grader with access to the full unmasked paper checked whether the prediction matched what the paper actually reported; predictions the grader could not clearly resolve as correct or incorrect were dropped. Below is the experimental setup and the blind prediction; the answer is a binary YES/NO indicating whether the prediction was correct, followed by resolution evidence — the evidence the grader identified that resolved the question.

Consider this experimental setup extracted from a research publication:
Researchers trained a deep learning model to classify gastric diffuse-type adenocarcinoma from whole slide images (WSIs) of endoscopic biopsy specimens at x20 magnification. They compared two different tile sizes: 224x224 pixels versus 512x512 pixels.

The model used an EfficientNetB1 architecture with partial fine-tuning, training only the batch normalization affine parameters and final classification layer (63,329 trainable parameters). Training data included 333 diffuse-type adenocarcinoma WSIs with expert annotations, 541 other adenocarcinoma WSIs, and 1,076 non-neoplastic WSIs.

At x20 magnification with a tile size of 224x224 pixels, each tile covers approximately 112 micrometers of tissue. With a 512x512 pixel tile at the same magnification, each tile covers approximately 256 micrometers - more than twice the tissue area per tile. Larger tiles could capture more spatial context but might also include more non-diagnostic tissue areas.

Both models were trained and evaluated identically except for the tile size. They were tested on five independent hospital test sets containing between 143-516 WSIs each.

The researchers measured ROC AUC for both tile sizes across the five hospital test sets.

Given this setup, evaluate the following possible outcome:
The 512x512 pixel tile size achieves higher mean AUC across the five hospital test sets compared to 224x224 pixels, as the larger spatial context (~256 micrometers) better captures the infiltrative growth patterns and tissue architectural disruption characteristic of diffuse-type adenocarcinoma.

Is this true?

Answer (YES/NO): YES